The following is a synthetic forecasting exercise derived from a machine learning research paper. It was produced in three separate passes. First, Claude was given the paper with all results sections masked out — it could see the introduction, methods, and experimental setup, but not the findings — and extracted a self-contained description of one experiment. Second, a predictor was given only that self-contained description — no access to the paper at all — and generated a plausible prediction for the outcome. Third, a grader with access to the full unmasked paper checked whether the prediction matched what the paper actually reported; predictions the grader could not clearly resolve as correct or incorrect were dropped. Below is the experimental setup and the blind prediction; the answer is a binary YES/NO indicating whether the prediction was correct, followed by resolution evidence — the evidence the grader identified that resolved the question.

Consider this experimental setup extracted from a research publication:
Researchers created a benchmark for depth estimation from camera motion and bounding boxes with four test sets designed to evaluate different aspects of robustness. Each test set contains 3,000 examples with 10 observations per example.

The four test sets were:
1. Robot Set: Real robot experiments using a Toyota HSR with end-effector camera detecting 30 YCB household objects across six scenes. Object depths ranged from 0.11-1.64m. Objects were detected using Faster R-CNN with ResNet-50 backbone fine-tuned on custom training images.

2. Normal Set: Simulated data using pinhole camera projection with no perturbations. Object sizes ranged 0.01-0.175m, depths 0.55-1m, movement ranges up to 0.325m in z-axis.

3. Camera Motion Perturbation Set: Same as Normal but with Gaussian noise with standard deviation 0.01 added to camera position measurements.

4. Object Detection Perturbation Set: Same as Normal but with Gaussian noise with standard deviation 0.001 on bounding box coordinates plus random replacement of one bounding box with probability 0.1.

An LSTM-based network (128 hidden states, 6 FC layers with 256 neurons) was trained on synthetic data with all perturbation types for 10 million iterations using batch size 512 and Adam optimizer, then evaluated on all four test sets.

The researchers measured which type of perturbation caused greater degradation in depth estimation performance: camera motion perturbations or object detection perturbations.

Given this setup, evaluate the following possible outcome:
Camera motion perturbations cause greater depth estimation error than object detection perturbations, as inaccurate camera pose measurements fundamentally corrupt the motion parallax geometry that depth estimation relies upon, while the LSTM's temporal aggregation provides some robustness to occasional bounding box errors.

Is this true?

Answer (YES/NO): NO